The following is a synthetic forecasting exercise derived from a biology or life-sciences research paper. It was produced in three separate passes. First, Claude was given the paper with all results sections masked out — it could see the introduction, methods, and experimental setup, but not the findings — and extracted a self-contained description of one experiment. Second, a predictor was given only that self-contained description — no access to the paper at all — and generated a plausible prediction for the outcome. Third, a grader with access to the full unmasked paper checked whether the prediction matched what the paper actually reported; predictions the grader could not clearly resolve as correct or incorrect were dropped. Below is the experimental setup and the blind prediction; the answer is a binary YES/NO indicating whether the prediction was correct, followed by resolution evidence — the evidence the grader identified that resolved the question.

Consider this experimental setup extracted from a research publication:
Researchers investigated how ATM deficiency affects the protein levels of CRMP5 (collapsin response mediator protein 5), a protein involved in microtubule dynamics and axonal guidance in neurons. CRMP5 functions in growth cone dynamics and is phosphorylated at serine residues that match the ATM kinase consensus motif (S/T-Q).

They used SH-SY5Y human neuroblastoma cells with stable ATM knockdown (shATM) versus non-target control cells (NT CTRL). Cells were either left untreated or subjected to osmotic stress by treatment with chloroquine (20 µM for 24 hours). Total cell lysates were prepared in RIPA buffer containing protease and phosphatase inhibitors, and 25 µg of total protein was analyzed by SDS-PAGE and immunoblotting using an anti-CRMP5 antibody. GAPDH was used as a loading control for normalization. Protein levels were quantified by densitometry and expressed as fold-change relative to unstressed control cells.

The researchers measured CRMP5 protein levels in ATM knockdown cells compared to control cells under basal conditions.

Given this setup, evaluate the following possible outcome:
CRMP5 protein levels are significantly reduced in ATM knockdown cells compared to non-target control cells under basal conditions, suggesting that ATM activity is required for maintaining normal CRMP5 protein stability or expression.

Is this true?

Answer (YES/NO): YES